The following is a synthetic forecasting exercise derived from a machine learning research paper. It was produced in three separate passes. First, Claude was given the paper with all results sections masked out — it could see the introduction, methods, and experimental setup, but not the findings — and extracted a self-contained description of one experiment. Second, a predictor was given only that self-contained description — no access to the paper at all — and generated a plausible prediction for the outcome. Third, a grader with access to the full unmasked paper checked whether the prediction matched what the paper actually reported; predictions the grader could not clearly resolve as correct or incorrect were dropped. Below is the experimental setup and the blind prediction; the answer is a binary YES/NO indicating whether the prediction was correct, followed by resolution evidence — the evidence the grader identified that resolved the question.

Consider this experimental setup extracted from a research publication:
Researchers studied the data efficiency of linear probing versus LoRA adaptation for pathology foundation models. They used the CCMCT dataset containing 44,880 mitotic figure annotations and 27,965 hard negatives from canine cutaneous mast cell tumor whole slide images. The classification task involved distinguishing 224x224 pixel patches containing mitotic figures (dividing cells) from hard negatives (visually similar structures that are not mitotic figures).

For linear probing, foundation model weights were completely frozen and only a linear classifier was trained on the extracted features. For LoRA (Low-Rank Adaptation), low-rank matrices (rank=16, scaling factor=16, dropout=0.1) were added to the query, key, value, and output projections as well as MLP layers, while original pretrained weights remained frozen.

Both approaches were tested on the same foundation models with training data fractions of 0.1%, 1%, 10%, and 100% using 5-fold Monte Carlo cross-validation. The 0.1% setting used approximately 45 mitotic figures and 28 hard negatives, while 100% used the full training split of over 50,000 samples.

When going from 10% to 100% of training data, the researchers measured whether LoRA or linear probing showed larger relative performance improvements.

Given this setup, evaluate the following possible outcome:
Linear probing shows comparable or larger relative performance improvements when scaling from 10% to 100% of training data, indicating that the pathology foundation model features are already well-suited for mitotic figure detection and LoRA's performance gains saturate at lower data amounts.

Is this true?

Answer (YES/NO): YES